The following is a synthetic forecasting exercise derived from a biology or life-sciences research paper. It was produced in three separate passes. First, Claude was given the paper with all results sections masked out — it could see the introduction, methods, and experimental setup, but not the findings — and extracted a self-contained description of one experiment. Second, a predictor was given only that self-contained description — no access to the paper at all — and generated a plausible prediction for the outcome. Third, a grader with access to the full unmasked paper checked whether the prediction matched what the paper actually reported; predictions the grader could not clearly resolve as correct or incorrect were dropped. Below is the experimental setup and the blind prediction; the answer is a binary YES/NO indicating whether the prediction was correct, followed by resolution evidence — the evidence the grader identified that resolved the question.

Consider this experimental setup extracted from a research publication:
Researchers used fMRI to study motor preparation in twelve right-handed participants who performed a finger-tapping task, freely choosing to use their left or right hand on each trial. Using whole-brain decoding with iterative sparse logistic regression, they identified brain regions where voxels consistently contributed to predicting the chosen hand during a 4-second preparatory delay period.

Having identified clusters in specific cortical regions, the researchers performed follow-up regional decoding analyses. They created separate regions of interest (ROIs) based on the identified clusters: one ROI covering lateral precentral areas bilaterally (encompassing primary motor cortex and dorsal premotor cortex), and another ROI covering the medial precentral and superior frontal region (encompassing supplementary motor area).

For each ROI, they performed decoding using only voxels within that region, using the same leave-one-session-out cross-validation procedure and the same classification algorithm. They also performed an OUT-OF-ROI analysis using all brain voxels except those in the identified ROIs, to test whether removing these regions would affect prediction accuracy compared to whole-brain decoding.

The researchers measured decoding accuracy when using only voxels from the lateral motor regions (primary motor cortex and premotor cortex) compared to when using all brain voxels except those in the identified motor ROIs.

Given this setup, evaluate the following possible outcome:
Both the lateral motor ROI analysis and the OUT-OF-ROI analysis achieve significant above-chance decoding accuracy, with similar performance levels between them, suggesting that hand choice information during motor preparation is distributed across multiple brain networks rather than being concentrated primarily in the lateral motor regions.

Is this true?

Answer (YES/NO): NO